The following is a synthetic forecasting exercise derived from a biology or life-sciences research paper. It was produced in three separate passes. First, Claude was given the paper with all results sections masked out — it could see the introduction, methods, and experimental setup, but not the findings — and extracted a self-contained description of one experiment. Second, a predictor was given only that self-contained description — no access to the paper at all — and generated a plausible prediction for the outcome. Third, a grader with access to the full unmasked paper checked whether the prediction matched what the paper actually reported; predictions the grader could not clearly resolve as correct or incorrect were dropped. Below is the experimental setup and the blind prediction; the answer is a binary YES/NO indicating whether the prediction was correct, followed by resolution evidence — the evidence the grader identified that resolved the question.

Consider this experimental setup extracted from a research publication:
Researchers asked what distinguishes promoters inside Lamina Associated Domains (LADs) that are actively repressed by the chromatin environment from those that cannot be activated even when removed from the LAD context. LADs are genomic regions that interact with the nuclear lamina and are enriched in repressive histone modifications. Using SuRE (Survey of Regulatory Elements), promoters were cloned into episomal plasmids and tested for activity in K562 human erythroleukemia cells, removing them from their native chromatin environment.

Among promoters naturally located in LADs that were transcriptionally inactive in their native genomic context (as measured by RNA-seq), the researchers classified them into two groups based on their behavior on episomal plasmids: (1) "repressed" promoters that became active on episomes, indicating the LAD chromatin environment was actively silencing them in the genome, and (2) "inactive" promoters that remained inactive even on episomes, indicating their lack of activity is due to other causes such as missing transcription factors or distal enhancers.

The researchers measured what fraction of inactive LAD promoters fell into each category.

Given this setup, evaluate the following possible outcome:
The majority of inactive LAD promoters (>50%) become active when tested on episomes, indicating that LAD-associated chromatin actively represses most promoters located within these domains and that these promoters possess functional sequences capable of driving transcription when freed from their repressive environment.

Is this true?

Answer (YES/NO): NO